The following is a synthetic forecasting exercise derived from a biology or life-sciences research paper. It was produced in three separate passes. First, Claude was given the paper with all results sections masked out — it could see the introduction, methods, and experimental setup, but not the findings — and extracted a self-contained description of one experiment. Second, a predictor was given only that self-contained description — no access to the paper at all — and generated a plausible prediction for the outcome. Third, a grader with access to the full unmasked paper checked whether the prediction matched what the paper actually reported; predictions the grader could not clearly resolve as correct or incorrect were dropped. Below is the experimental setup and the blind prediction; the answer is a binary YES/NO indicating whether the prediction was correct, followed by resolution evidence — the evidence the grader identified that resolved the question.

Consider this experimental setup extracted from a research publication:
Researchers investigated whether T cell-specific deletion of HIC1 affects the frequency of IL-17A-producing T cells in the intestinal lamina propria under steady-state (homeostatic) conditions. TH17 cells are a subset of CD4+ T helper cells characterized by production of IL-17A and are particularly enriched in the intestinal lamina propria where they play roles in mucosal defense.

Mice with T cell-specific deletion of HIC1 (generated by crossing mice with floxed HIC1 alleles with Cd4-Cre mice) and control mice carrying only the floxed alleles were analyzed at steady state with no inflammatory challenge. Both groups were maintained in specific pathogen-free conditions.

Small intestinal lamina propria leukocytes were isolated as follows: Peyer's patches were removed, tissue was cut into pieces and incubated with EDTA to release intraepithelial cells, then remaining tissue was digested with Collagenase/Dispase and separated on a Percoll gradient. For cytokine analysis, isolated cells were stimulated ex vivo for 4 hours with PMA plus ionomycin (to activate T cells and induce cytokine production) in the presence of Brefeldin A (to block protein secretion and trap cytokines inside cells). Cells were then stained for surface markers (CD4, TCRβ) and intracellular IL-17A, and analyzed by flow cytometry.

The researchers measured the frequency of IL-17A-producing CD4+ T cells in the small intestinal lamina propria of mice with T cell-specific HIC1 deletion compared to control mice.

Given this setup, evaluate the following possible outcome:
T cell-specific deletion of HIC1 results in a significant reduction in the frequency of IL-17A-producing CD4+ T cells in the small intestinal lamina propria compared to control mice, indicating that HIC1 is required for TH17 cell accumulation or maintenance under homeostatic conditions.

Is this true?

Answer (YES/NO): NO